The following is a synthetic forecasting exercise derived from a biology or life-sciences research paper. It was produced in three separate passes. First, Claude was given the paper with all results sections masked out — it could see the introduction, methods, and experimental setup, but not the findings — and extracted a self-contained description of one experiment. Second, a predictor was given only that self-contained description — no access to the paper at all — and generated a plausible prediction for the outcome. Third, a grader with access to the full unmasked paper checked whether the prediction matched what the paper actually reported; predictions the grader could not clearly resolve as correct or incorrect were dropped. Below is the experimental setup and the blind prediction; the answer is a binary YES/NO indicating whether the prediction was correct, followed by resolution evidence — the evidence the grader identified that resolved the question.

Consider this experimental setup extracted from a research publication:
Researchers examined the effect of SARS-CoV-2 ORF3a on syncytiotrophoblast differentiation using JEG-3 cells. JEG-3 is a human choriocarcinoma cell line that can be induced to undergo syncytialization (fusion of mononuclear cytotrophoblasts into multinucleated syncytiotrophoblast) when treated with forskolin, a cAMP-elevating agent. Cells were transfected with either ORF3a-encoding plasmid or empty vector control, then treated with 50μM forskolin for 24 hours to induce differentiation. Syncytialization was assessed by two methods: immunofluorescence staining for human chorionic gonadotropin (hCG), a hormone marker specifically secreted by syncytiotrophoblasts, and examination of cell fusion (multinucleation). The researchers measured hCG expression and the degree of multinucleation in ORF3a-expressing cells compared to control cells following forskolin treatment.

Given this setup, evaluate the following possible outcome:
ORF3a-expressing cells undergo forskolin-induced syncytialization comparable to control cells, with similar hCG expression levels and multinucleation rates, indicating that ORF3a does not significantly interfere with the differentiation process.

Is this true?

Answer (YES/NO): NO